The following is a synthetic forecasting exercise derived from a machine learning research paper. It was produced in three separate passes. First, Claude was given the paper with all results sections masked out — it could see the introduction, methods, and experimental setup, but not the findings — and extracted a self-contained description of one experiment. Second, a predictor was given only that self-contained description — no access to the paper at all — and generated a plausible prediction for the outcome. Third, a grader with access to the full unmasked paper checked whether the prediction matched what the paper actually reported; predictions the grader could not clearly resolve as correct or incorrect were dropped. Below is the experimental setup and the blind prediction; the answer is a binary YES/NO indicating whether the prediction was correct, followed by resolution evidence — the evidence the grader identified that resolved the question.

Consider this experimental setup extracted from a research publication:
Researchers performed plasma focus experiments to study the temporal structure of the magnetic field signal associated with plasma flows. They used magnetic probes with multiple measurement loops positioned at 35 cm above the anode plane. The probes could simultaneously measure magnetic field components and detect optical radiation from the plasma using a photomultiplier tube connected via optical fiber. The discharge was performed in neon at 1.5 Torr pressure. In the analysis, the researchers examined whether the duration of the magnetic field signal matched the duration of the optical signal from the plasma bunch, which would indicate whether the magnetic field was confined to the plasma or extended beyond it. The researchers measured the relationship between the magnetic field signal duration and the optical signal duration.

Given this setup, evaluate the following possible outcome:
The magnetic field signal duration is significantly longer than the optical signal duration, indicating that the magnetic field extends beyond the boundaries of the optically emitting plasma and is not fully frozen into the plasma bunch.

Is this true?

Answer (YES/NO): NO